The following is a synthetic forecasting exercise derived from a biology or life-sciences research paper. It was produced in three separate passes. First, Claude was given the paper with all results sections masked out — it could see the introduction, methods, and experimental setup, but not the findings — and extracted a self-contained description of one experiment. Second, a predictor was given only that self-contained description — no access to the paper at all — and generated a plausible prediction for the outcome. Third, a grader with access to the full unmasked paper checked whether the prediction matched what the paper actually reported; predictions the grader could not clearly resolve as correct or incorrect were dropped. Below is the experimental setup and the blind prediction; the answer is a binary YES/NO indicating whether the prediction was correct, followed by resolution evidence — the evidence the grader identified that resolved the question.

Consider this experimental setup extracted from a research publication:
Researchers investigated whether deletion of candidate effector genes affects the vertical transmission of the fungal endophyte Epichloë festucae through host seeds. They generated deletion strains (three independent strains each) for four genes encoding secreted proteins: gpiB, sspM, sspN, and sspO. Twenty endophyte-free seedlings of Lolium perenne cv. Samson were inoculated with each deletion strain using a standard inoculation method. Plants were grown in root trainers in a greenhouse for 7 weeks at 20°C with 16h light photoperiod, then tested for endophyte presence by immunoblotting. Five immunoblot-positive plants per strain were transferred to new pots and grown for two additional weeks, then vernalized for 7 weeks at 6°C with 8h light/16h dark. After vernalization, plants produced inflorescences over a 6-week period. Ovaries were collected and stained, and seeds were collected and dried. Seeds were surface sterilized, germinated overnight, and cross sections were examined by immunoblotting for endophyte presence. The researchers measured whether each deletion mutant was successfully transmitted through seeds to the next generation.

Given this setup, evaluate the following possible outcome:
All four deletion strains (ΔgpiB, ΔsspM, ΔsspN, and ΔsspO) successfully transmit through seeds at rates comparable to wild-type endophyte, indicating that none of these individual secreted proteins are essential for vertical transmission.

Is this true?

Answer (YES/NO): NO